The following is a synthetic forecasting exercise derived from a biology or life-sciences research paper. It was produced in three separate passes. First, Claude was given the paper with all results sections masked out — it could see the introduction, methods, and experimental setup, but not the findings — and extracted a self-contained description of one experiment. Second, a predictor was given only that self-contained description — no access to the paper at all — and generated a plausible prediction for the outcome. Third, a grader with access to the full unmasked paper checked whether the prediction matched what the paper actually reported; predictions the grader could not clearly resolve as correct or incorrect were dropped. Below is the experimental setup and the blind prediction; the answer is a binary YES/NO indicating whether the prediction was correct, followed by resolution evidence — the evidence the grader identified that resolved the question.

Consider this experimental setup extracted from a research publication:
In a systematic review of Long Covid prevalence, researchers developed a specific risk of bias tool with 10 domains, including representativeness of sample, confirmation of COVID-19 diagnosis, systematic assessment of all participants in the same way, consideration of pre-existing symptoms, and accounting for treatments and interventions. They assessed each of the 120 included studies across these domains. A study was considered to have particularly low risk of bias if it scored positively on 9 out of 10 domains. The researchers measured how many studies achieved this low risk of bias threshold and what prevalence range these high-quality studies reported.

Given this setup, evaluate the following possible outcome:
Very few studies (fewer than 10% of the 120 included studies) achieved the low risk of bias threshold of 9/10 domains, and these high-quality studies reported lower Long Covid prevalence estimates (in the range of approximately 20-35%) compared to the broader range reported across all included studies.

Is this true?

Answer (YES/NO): NO